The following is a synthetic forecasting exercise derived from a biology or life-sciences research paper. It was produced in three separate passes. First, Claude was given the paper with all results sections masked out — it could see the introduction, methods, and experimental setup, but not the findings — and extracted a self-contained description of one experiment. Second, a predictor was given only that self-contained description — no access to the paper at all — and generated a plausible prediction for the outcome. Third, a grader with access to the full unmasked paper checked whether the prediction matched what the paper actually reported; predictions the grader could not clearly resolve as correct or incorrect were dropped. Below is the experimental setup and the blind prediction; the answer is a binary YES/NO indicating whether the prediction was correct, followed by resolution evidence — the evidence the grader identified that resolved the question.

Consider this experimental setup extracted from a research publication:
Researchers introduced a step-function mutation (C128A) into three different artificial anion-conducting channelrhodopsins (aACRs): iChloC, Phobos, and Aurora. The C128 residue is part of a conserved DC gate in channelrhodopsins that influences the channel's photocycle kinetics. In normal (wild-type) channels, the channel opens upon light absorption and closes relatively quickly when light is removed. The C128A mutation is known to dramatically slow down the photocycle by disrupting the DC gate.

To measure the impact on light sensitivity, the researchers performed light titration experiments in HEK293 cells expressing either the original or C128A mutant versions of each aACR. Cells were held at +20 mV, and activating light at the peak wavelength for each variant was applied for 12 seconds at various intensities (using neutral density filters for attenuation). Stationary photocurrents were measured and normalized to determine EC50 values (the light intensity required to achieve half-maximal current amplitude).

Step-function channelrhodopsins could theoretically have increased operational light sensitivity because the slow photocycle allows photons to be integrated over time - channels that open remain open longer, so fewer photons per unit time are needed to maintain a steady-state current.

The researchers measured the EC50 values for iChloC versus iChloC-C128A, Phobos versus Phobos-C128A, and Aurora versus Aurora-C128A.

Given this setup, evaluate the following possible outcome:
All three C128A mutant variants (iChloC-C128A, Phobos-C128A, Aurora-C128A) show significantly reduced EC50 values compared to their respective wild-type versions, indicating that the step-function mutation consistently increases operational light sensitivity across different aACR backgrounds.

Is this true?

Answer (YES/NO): YES